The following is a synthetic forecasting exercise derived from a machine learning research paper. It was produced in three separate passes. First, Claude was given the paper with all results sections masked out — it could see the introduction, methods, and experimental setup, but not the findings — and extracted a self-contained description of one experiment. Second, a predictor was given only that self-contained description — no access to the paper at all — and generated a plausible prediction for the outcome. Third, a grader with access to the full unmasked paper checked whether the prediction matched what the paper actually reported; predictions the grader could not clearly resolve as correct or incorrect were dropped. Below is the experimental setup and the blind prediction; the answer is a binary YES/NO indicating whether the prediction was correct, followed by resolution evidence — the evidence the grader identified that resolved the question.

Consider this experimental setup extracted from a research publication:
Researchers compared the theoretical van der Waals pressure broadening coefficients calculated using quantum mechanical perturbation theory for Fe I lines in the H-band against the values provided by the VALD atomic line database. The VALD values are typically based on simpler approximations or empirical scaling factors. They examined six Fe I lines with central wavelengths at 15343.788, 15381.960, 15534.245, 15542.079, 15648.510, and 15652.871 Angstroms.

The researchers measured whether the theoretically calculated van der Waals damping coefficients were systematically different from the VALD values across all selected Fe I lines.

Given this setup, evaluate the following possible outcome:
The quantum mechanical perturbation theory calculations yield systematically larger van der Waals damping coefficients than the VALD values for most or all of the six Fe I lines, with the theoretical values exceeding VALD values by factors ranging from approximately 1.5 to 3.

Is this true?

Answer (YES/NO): NO